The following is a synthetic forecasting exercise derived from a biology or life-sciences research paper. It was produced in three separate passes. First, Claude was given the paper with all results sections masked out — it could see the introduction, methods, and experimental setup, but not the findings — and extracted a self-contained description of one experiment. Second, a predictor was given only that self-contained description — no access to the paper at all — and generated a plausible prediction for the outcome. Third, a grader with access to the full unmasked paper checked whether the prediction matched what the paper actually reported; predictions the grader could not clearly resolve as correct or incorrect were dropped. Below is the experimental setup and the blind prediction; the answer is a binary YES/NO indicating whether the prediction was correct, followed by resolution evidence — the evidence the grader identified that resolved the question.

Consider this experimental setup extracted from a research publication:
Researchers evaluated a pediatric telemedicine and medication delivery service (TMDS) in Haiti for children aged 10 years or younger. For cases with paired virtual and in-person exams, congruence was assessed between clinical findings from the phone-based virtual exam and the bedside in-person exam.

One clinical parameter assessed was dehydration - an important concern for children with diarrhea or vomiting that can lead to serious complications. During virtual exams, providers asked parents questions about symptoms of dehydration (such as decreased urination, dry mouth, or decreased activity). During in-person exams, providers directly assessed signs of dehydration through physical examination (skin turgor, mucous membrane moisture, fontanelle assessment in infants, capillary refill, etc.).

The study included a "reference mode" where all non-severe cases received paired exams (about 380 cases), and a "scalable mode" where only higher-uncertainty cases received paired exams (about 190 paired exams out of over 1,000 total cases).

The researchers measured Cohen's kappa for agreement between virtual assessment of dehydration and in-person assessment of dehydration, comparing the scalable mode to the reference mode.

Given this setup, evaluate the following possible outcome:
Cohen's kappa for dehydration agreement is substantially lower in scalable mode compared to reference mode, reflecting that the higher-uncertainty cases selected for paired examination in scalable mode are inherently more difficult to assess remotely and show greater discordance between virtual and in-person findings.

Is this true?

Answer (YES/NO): YES